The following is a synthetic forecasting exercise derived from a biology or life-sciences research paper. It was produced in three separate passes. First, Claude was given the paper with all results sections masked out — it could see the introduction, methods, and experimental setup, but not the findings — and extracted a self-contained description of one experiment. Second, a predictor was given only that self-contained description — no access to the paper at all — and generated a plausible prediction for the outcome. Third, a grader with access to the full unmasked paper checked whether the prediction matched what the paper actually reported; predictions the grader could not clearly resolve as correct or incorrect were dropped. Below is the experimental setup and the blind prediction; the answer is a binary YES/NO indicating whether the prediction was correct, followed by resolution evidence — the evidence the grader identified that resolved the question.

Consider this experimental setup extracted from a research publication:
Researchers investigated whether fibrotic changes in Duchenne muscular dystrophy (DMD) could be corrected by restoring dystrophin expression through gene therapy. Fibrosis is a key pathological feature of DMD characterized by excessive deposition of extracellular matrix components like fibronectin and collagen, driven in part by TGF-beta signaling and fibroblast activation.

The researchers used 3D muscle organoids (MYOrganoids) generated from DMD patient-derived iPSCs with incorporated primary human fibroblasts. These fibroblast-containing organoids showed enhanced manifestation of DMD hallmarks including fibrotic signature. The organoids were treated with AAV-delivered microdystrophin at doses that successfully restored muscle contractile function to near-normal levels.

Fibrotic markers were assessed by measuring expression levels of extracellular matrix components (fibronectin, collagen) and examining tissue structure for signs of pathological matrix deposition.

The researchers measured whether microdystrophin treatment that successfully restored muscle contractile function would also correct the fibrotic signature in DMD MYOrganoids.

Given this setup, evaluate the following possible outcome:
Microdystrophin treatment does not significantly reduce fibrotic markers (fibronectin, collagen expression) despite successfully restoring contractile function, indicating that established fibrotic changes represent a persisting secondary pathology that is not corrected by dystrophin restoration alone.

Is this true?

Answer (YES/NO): YES